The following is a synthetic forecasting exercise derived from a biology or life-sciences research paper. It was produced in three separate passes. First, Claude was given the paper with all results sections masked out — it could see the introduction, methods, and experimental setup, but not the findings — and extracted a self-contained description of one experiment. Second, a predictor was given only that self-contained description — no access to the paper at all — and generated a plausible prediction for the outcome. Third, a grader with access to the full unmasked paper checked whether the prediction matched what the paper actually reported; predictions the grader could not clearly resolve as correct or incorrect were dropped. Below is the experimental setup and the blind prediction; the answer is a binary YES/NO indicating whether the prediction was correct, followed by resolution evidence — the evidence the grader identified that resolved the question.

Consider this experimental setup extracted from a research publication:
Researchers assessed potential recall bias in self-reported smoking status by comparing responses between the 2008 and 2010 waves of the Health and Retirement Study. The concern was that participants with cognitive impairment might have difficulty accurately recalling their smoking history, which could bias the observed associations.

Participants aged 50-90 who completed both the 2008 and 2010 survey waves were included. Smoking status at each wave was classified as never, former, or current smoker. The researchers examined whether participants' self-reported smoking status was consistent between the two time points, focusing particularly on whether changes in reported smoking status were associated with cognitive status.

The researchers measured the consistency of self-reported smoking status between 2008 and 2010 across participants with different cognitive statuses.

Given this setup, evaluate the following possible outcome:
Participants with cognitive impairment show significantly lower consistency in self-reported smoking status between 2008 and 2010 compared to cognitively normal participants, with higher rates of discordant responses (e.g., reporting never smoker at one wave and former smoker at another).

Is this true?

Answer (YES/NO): NO